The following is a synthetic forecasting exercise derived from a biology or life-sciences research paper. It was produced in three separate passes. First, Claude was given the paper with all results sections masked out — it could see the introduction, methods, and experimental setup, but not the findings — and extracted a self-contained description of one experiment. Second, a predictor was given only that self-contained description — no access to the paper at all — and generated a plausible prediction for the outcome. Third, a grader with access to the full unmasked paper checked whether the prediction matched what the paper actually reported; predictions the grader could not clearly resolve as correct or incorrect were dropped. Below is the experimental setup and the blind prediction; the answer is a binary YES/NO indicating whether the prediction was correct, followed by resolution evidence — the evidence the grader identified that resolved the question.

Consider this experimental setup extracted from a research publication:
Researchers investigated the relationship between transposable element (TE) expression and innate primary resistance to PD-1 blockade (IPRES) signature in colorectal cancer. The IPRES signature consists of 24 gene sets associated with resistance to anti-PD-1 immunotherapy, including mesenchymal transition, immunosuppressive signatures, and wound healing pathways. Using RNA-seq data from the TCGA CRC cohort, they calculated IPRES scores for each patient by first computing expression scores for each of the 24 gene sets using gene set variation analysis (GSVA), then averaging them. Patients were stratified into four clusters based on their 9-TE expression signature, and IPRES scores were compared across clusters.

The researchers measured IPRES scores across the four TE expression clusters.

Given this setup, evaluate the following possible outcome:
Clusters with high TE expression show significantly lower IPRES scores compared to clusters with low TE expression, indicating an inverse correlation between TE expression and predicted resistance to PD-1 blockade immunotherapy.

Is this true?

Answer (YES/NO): NO